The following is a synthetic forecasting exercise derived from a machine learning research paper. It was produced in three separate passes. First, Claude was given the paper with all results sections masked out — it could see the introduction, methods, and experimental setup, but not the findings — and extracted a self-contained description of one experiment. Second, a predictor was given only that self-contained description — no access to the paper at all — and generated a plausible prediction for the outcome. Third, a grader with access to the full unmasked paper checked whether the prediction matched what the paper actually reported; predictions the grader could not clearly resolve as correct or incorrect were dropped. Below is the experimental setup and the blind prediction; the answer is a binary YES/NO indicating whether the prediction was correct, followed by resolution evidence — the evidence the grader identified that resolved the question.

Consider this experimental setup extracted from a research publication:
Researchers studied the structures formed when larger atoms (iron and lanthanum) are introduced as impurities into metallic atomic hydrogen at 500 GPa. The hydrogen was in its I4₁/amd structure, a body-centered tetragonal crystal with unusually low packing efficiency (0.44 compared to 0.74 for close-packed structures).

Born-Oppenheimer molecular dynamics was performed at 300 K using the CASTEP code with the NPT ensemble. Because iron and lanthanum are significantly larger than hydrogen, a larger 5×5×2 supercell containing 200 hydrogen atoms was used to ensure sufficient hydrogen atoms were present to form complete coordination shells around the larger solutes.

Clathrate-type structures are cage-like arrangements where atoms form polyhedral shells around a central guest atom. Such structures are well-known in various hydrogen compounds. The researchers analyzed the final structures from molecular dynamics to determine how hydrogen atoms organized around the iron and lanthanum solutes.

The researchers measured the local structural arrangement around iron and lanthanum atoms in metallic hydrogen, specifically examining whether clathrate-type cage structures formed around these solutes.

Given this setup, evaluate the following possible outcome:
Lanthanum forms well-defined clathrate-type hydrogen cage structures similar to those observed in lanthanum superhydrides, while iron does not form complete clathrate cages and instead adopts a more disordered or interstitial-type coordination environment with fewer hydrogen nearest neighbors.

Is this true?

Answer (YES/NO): NO